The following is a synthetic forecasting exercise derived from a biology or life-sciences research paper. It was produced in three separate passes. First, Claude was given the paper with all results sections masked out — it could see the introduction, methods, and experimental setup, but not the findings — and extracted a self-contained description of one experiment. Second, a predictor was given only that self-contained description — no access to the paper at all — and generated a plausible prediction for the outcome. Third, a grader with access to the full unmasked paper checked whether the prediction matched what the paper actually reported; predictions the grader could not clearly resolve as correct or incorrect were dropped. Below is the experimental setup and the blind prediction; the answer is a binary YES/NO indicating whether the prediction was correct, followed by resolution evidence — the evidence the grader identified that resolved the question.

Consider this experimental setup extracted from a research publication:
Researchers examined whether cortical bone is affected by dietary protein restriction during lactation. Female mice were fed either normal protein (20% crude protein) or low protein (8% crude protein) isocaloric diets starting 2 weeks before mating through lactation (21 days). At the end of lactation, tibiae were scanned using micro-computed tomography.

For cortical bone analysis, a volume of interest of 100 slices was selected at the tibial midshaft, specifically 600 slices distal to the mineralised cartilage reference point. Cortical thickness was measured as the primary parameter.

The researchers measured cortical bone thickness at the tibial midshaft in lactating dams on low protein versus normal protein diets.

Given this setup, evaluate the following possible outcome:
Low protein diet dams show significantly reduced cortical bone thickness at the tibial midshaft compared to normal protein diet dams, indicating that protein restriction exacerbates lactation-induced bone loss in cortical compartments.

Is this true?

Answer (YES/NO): YES